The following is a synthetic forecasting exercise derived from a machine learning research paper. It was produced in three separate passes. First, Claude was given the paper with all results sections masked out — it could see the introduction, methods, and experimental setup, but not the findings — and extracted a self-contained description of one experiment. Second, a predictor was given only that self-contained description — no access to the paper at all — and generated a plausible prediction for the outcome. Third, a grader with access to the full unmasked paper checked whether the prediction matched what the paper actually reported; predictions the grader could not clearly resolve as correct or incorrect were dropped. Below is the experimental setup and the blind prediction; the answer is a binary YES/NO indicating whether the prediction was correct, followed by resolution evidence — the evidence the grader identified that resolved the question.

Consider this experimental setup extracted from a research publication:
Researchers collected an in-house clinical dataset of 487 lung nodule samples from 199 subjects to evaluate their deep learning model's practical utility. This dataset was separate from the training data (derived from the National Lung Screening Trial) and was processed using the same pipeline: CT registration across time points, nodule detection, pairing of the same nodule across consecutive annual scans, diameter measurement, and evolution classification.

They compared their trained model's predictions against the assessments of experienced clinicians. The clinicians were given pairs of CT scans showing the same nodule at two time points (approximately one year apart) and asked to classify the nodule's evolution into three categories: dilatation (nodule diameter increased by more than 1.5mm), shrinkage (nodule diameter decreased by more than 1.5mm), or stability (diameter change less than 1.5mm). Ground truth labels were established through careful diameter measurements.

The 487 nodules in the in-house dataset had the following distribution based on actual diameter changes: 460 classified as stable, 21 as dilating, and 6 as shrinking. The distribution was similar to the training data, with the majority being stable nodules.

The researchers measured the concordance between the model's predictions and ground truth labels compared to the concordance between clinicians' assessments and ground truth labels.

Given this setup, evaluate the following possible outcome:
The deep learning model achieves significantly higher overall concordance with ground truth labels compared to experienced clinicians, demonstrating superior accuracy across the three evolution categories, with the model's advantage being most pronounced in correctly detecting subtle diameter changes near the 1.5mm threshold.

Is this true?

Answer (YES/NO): NO